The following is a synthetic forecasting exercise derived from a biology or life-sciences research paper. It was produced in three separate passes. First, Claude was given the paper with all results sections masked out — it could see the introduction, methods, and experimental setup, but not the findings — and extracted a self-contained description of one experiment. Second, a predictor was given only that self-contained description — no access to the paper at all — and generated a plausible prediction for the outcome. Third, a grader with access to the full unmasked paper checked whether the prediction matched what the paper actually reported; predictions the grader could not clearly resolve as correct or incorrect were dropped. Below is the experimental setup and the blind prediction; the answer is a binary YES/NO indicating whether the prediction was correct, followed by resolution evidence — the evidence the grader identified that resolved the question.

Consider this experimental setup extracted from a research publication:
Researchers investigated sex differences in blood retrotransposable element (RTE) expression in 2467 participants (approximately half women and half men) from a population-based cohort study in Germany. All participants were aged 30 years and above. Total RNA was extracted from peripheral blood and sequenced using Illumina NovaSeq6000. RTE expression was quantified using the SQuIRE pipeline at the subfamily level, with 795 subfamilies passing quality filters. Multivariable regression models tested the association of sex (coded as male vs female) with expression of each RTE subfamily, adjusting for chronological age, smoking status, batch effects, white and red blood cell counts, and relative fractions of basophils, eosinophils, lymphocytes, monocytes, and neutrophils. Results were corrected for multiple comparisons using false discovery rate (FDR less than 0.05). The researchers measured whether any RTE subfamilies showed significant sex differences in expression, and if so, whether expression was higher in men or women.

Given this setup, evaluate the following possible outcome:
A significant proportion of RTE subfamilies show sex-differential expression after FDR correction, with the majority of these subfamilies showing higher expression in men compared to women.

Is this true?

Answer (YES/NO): YES